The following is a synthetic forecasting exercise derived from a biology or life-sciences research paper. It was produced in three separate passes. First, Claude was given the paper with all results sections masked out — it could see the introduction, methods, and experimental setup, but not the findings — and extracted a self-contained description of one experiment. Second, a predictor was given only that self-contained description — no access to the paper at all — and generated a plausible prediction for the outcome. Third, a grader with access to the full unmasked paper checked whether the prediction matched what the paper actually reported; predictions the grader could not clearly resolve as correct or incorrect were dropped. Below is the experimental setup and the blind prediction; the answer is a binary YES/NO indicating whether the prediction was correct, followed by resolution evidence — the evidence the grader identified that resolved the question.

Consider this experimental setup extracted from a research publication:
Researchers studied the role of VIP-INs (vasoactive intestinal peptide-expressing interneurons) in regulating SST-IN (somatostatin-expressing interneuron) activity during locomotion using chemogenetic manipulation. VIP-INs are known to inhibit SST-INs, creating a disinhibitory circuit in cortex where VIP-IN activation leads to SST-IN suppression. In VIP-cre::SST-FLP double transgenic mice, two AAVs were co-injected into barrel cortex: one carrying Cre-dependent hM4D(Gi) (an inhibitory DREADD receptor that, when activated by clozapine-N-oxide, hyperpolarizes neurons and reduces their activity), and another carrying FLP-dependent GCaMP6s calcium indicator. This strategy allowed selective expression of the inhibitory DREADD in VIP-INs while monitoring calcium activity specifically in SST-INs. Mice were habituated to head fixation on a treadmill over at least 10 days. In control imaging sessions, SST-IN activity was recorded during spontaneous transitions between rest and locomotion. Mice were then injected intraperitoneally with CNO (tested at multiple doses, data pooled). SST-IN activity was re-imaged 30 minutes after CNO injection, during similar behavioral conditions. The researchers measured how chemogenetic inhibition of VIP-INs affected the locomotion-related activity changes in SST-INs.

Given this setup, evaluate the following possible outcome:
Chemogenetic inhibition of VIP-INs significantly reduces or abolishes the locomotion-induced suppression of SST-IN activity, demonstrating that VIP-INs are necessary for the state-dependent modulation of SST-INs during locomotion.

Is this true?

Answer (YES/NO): NO